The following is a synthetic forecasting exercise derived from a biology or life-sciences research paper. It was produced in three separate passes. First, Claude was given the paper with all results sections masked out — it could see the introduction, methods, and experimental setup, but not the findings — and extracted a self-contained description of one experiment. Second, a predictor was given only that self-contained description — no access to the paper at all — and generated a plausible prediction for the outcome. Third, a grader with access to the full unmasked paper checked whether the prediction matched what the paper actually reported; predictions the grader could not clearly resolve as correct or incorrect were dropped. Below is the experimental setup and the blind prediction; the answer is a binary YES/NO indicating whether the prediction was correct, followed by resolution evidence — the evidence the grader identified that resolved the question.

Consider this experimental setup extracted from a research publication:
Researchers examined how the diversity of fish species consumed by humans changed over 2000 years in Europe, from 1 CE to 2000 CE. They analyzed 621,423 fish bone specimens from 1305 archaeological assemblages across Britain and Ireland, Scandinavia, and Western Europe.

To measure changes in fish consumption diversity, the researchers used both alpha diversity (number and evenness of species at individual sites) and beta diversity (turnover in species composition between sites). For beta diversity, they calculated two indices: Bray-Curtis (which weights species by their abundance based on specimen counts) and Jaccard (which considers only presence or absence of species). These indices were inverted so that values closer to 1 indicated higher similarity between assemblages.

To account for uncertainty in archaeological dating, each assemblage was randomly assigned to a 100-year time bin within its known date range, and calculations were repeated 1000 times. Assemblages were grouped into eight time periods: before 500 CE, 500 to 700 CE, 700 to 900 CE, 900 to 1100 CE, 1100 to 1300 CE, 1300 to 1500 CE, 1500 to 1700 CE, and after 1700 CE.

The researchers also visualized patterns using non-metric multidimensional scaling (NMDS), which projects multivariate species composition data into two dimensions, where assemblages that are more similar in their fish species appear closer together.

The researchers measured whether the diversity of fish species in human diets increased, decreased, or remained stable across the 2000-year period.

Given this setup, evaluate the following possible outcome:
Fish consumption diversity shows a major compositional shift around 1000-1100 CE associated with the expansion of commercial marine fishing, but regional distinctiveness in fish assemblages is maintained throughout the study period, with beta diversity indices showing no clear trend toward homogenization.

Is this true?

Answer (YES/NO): NO